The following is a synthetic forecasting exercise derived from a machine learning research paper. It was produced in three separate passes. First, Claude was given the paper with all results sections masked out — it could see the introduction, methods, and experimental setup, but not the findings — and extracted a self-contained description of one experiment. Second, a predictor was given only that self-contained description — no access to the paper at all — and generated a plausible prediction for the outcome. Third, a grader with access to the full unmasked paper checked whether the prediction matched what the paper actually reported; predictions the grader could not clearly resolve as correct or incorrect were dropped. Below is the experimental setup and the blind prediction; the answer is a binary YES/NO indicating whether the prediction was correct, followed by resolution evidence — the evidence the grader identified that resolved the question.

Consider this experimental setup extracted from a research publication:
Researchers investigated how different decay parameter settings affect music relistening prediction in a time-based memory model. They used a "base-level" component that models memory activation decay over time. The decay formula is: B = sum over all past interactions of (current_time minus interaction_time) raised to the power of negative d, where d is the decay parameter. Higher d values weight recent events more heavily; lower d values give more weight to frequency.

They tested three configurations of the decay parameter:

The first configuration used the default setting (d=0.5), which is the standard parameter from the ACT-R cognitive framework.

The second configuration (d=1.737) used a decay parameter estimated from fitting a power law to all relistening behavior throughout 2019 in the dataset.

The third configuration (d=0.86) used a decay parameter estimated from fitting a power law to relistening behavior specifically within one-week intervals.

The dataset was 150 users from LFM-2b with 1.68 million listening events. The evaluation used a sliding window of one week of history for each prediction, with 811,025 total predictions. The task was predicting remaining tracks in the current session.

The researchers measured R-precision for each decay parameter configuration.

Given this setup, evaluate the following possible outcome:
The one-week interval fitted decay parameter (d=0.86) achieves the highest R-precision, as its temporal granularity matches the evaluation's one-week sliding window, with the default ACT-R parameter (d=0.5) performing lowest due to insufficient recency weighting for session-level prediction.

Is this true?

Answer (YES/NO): NO